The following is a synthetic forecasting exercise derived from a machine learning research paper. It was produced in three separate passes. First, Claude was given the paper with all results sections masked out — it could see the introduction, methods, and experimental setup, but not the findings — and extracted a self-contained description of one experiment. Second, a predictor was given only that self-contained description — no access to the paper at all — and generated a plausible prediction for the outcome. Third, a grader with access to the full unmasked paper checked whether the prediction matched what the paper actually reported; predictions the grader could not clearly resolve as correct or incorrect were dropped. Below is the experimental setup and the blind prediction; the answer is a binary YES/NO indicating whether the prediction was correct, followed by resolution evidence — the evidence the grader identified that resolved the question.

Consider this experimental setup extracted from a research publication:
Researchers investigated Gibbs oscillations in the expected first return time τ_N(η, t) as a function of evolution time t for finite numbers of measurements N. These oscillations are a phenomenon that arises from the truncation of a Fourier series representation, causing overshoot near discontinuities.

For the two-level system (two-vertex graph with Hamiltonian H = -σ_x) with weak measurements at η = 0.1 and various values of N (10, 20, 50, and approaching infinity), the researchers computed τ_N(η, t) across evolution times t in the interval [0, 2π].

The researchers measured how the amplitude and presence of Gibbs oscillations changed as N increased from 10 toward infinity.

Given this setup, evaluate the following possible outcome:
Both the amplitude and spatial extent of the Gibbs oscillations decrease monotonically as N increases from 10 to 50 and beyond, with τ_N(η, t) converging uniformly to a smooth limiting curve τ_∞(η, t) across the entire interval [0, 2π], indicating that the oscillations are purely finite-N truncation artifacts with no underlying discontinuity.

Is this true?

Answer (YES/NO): NO